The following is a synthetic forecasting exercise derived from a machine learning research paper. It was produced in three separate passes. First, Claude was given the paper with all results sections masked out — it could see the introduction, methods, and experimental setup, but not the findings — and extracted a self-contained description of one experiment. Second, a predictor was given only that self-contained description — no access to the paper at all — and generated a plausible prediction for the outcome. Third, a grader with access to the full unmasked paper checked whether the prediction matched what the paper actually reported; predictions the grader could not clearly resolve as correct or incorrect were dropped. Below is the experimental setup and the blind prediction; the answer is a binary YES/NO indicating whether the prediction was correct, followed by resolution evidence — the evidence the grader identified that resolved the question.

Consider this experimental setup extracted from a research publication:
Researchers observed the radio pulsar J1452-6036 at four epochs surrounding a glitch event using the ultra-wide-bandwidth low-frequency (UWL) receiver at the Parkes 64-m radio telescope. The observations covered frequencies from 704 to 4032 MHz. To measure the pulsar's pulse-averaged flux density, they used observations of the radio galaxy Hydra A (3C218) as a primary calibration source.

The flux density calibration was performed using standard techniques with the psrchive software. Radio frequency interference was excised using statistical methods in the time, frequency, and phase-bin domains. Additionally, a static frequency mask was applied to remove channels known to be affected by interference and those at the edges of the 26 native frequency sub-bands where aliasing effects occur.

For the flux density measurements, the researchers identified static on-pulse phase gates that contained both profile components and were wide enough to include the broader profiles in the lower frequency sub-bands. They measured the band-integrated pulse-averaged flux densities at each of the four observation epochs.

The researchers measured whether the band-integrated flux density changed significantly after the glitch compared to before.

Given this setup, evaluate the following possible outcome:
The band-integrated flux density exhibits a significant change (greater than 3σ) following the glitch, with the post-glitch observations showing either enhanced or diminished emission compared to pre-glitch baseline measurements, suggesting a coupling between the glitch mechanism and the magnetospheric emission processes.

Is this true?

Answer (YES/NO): YES